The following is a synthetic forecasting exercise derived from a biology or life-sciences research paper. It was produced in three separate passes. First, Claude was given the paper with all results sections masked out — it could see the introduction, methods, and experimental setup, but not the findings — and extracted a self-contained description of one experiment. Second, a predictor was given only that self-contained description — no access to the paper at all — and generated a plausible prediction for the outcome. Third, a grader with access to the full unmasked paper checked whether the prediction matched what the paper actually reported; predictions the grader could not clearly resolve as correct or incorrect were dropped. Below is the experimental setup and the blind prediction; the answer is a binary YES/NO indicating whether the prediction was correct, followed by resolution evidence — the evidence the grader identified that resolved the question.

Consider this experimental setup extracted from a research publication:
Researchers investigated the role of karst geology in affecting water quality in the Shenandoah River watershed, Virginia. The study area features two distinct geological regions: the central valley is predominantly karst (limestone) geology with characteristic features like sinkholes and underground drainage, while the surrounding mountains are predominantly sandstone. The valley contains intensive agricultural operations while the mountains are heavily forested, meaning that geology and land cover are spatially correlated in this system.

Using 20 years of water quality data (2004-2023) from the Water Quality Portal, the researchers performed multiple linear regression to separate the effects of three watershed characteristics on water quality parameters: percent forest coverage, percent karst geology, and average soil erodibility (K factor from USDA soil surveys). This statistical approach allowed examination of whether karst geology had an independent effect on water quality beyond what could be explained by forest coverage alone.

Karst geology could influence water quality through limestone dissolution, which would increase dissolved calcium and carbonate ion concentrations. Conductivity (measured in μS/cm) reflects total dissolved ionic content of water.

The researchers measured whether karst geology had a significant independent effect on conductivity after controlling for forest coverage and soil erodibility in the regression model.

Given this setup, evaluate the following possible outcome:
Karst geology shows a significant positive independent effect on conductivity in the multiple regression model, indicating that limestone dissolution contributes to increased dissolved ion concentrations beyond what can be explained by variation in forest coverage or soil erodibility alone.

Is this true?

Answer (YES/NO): NO